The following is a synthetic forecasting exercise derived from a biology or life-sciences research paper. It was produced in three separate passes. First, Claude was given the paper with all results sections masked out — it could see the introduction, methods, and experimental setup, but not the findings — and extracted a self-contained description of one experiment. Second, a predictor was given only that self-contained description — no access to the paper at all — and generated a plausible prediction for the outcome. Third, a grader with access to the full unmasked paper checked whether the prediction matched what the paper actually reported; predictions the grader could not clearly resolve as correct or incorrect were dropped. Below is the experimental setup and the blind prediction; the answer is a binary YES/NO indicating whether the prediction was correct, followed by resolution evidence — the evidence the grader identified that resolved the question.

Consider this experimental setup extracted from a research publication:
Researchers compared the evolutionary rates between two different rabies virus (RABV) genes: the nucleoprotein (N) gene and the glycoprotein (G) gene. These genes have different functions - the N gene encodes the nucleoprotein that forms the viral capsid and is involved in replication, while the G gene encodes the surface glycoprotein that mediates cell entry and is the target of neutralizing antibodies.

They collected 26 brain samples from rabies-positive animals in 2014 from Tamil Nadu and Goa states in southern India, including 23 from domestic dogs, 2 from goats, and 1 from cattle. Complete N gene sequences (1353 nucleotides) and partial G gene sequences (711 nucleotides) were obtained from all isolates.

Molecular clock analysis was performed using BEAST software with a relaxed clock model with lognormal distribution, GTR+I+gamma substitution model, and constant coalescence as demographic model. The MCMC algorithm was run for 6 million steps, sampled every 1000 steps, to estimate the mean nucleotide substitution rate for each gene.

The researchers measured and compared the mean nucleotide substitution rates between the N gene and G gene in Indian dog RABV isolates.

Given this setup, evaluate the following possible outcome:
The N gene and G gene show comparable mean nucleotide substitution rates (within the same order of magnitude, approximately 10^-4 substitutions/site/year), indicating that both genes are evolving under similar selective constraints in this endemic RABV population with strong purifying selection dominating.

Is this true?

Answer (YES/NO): NO